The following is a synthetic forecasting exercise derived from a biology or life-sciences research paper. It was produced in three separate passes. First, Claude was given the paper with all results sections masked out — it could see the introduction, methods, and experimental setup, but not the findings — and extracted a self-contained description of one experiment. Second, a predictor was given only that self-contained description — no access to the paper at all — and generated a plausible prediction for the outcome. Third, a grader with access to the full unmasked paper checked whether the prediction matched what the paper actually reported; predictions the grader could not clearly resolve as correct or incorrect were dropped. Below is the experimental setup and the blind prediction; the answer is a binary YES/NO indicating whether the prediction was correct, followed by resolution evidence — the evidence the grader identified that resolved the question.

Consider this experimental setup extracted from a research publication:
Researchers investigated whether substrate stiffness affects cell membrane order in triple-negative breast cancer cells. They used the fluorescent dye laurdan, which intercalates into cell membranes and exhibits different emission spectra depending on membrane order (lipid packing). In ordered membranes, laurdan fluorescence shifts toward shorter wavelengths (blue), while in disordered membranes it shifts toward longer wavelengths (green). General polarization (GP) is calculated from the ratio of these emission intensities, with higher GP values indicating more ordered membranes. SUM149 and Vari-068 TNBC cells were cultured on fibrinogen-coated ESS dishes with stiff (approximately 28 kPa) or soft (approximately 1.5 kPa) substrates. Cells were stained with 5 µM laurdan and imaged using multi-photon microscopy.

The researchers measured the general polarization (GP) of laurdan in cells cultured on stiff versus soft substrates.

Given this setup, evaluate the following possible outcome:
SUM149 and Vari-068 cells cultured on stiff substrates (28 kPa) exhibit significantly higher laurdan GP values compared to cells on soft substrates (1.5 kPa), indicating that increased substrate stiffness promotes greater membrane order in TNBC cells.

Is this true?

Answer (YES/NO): YES